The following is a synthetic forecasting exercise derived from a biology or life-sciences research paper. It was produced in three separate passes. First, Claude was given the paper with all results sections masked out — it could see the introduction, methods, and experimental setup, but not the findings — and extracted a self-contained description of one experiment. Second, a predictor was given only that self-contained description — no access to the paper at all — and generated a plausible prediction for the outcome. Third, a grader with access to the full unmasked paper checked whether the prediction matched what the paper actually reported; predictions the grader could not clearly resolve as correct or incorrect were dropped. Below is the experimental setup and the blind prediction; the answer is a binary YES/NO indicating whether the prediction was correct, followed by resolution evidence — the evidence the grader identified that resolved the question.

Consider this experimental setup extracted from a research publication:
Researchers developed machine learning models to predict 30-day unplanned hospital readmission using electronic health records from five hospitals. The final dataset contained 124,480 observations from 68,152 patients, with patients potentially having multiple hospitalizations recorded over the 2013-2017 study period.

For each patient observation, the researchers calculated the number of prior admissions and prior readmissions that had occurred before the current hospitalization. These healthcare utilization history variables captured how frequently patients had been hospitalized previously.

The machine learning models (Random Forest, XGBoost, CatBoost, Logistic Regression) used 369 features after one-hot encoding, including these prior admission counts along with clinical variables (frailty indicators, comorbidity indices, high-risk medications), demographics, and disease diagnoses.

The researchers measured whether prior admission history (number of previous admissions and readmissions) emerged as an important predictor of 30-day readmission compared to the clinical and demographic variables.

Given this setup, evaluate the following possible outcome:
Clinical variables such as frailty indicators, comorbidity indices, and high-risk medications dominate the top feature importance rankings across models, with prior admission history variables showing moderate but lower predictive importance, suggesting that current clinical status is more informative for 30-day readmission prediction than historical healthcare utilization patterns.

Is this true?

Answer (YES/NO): NO